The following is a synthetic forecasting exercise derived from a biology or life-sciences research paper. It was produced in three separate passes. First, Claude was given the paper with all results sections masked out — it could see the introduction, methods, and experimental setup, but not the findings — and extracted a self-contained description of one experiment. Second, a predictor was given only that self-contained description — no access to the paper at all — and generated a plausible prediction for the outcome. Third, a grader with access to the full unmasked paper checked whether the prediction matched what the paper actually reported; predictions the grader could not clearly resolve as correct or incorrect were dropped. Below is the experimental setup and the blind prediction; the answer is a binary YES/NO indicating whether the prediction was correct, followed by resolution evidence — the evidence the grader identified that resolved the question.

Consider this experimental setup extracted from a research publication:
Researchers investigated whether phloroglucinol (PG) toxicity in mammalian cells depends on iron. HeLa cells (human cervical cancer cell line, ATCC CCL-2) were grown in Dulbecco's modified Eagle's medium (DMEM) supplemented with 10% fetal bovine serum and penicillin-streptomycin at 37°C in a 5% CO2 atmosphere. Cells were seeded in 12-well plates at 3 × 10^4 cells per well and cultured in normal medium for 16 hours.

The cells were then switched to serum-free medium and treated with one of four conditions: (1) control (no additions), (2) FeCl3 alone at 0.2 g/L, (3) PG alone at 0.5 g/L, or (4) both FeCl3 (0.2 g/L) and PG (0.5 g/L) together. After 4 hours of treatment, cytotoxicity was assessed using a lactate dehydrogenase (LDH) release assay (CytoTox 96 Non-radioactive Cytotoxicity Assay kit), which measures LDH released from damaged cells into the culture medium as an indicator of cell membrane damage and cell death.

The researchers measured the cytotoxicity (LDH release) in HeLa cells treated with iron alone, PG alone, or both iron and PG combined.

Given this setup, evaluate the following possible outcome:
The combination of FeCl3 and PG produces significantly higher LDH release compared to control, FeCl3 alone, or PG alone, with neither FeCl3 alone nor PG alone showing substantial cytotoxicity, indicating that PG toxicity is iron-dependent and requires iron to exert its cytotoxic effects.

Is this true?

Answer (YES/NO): YES